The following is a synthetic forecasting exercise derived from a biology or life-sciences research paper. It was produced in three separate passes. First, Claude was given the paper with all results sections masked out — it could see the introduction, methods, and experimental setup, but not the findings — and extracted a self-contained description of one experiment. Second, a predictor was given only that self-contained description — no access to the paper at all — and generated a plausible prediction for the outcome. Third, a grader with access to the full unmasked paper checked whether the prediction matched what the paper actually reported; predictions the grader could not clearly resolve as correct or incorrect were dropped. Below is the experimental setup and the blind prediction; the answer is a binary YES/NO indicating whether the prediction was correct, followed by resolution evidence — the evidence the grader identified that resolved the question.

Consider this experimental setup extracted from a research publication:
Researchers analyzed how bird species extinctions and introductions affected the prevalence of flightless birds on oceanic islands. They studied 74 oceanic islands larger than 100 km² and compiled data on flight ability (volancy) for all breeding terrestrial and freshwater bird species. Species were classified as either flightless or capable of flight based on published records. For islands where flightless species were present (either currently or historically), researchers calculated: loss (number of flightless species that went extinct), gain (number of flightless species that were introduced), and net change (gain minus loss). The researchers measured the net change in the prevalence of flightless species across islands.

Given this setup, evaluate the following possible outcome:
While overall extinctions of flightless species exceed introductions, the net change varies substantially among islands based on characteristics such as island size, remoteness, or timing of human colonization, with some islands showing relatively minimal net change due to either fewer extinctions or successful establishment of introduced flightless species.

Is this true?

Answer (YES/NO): NO